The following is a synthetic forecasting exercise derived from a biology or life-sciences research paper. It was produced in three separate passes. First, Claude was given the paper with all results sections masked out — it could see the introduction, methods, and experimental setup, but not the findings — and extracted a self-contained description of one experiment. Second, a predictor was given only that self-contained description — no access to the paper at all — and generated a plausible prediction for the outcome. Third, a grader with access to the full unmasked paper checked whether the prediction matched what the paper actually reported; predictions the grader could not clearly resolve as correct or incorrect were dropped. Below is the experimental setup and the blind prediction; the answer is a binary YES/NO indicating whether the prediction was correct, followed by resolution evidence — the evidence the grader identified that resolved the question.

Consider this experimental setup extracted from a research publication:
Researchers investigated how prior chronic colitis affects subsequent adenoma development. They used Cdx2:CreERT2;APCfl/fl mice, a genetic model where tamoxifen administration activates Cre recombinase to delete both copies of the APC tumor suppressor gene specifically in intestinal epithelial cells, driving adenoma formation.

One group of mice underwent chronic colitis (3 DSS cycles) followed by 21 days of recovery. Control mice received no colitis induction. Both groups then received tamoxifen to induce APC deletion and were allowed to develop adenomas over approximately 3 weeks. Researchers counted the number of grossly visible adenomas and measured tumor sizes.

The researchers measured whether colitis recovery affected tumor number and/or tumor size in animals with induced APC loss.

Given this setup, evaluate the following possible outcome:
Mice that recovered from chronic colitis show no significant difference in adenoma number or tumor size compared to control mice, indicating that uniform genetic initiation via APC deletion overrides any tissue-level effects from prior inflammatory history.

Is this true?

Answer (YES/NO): NO